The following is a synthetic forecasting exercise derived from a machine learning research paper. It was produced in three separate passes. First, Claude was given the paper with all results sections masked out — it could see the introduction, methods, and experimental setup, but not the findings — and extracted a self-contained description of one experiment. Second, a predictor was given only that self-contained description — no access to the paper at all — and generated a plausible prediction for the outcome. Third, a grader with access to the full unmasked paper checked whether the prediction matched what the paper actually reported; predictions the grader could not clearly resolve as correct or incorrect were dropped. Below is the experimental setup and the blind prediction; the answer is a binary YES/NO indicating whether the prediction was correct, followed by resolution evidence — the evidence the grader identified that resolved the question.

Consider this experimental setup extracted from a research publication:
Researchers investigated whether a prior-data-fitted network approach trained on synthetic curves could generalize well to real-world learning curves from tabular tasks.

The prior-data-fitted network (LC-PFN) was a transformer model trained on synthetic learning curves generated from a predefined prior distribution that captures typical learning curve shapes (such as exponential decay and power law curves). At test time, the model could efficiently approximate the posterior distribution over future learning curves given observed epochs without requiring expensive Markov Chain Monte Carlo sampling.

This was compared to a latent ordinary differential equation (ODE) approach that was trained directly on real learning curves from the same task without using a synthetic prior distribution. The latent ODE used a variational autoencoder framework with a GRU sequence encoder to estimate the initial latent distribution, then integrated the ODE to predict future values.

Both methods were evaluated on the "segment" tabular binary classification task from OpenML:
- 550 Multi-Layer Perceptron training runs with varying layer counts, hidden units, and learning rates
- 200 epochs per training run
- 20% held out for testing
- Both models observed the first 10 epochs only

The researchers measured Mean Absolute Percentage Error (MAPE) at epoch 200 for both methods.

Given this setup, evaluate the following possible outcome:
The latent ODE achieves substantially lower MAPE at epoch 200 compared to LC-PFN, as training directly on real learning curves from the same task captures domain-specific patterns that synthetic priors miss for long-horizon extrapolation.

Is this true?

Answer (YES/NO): NO